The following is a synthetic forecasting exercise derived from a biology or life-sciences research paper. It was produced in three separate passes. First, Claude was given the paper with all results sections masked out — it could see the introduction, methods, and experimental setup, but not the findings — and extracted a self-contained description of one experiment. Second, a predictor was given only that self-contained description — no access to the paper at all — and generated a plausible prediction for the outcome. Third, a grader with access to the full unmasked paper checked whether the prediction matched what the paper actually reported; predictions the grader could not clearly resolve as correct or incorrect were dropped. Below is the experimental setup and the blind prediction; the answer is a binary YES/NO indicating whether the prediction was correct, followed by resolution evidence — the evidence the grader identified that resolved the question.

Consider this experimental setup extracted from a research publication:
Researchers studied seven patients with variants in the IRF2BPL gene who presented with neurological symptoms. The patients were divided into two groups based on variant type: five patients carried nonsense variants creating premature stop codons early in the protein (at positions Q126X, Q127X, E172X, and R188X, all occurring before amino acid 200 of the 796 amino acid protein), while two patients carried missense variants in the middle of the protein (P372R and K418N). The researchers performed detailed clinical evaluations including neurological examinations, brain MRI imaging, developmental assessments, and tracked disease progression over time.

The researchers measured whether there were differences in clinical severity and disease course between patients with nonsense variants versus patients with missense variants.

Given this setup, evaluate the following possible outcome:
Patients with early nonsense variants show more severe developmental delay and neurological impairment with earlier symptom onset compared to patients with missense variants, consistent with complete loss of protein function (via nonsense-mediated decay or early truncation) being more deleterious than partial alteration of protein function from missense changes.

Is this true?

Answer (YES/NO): NO